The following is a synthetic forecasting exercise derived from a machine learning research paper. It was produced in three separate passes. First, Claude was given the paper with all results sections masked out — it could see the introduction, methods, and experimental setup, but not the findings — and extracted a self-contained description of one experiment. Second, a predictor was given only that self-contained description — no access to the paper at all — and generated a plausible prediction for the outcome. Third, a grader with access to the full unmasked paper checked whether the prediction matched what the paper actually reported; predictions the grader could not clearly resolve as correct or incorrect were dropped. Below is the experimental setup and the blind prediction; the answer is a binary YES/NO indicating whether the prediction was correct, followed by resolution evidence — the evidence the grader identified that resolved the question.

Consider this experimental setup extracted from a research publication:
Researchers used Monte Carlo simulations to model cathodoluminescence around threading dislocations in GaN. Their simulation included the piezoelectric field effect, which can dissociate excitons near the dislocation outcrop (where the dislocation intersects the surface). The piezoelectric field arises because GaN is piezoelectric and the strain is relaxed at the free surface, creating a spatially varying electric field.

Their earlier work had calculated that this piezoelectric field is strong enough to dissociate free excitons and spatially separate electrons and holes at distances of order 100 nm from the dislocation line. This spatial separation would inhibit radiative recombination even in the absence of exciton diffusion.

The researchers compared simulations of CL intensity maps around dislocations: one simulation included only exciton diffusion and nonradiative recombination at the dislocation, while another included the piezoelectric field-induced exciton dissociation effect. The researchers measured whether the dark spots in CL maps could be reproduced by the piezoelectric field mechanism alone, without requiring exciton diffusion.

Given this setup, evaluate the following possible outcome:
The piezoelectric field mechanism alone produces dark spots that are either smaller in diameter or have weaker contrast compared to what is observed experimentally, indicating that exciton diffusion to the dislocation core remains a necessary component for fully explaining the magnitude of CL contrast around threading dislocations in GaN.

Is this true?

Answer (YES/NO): NO